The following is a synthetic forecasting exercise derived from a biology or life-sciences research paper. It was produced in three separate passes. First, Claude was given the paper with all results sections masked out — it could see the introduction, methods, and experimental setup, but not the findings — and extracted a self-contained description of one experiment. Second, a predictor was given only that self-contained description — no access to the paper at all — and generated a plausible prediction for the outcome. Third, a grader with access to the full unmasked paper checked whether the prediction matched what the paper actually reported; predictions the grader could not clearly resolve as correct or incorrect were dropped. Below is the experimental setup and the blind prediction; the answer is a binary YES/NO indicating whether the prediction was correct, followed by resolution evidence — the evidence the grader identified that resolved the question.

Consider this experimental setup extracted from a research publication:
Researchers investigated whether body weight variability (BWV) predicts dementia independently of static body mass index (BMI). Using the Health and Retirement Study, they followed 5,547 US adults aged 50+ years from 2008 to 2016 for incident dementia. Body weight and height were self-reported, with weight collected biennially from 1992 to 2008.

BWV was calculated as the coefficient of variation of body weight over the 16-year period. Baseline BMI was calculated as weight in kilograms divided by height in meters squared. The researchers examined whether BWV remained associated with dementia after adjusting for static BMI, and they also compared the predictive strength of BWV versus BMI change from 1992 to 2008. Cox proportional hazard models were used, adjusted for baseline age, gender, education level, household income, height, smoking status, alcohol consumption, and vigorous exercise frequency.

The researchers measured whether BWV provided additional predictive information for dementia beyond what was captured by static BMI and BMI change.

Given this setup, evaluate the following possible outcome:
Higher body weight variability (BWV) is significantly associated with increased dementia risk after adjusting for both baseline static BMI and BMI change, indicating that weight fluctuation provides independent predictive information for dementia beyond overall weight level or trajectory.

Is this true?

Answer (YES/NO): YES